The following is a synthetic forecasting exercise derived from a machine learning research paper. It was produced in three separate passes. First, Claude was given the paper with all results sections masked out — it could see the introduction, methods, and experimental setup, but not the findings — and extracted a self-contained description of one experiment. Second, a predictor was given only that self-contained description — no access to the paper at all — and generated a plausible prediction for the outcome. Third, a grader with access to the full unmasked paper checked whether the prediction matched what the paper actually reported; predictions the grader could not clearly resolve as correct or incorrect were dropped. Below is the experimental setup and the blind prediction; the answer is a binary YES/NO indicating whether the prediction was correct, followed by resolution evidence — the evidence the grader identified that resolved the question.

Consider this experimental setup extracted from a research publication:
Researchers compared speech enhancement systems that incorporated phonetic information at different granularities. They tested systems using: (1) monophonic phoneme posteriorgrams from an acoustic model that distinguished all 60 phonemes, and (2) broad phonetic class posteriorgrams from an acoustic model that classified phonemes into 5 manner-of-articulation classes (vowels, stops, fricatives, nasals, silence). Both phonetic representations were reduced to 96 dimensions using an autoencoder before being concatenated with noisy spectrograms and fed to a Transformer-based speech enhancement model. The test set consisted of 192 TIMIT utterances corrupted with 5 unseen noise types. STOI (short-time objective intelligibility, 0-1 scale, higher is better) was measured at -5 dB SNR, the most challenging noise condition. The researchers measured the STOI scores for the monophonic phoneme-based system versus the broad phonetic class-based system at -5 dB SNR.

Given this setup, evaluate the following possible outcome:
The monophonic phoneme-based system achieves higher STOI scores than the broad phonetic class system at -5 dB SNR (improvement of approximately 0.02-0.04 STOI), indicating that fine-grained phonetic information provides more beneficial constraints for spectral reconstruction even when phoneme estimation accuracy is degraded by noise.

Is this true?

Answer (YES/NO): NO